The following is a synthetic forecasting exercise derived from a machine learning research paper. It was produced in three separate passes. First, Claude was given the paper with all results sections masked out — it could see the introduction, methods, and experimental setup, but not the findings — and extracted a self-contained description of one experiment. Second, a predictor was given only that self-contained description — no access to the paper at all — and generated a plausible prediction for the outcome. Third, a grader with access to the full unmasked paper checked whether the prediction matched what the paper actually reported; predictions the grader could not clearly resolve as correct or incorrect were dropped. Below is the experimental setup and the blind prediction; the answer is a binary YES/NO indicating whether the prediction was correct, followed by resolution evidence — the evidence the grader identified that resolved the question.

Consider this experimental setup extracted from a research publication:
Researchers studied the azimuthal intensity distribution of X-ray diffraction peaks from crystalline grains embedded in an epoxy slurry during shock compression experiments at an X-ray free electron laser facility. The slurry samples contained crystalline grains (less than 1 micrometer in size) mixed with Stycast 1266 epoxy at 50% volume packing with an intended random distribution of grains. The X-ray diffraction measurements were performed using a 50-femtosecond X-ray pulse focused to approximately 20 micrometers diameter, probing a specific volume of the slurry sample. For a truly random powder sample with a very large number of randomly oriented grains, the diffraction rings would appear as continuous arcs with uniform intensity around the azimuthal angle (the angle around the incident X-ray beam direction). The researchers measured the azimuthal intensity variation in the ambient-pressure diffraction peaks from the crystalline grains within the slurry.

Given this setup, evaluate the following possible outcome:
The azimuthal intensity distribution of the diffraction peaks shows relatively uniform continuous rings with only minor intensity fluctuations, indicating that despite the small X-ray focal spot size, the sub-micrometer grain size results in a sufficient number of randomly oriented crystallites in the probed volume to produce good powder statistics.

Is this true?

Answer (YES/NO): NO